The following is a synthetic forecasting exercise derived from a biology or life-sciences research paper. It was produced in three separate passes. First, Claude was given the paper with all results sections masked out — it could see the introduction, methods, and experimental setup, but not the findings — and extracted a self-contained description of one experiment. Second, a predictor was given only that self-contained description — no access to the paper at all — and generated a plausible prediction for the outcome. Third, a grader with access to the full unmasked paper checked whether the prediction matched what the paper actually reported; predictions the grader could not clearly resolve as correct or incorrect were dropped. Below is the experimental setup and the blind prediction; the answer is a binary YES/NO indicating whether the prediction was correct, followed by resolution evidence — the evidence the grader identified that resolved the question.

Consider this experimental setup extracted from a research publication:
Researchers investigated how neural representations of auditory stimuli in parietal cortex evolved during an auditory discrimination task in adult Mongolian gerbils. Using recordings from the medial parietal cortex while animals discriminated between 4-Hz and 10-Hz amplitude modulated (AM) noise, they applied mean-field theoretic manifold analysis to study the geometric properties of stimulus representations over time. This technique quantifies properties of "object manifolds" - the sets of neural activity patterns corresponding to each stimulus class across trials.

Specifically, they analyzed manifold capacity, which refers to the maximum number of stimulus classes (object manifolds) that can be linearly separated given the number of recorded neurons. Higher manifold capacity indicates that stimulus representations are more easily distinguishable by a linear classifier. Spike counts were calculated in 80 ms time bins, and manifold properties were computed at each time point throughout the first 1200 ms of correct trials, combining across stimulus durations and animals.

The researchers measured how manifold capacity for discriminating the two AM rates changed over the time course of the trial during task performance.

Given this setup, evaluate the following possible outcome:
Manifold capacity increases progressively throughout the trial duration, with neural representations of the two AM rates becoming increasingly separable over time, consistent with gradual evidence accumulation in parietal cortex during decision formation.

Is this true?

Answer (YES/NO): NO